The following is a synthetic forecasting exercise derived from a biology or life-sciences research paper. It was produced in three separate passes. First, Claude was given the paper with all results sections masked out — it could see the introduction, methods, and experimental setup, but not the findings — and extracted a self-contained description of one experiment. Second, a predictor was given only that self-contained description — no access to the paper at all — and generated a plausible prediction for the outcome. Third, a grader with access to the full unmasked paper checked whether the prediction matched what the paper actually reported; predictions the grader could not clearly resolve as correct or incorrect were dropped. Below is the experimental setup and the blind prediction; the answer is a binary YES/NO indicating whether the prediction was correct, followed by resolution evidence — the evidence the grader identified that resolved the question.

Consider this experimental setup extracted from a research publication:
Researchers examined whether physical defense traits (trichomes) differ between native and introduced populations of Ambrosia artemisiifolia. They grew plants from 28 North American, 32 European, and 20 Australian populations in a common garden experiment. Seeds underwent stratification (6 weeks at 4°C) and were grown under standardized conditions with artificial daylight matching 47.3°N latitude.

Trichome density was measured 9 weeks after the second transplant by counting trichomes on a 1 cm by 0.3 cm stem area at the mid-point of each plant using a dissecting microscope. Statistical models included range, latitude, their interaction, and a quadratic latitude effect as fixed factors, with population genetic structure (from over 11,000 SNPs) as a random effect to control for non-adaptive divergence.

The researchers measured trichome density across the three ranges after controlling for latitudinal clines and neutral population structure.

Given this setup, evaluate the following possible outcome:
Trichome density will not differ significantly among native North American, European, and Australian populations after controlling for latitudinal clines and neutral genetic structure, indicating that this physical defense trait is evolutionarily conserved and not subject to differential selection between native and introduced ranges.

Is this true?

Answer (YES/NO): YES